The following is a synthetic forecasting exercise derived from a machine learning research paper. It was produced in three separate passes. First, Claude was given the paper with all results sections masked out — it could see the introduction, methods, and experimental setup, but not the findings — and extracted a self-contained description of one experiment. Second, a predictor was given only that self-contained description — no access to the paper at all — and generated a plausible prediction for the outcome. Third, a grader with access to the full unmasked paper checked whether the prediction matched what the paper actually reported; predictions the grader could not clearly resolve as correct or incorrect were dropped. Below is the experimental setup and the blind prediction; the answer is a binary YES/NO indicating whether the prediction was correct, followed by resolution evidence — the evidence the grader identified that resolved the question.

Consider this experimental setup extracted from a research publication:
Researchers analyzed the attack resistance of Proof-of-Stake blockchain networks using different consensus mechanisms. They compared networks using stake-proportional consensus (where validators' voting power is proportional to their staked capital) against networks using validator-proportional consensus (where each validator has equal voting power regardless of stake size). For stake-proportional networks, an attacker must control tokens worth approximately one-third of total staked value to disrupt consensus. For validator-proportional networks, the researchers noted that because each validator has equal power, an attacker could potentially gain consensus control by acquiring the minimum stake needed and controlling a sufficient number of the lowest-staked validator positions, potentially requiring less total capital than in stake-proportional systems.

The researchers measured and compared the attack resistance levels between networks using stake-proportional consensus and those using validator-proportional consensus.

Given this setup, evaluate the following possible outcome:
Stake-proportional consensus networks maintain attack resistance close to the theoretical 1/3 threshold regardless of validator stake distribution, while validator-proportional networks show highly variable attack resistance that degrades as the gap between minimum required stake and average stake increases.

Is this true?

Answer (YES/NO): NO